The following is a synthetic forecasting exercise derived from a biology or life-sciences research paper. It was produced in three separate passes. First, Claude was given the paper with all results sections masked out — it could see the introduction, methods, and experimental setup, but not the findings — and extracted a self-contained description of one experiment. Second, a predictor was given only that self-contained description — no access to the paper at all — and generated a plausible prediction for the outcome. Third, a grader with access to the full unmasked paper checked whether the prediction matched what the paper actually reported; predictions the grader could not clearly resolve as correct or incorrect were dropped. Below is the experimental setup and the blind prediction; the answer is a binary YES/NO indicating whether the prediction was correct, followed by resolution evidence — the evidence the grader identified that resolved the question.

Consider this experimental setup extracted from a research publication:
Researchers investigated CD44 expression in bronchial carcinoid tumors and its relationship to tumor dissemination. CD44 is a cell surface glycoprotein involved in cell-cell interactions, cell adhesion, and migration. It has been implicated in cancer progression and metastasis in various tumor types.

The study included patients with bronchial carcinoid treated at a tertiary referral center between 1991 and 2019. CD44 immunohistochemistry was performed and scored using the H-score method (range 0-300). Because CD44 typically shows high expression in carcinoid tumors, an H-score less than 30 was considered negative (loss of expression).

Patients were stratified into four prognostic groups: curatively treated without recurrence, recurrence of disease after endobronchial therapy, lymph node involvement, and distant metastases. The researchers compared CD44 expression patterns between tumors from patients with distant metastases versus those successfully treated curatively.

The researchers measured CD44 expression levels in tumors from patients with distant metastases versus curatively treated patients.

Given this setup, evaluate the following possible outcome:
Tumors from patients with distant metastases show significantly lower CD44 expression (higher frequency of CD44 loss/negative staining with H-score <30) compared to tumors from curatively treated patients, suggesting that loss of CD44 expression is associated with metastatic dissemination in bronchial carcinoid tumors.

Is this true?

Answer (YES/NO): YES